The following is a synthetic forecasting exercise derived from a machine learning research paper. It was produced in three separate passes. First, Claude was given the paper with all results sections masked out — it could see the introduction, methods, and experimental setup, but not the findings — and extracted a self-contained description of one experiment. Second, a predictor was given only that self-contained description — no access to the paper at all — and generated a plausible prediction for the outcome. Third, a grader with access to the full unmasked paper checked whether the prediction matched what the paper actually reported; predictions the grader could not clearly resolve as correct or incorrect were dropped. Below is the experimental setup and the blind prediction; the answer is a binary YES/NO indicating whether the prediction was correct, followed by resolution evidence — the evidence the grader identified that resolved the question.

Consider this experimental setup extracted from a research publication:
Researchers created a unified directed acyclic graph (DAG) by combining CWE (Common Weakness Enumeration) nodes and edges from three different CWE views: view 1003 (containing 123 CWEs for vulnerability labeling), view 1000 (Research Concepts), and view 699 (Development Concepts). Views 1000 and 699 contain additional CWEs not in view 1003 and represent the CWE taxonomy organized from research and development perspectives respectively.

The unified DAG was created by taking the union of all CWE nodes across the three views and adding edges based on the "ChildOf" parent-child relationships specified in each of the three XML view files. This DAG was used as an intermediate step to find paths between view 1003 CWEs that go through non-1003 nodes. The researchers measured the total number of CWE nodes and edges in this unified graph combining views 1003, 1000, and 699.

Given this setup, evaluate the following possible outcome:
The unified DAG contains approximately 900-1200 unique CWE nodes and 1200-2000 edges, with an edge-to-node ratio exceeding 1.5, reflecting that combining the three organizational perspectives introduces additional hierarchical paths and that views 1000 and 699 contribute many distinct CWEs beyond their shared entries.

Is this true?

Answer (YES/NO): NO